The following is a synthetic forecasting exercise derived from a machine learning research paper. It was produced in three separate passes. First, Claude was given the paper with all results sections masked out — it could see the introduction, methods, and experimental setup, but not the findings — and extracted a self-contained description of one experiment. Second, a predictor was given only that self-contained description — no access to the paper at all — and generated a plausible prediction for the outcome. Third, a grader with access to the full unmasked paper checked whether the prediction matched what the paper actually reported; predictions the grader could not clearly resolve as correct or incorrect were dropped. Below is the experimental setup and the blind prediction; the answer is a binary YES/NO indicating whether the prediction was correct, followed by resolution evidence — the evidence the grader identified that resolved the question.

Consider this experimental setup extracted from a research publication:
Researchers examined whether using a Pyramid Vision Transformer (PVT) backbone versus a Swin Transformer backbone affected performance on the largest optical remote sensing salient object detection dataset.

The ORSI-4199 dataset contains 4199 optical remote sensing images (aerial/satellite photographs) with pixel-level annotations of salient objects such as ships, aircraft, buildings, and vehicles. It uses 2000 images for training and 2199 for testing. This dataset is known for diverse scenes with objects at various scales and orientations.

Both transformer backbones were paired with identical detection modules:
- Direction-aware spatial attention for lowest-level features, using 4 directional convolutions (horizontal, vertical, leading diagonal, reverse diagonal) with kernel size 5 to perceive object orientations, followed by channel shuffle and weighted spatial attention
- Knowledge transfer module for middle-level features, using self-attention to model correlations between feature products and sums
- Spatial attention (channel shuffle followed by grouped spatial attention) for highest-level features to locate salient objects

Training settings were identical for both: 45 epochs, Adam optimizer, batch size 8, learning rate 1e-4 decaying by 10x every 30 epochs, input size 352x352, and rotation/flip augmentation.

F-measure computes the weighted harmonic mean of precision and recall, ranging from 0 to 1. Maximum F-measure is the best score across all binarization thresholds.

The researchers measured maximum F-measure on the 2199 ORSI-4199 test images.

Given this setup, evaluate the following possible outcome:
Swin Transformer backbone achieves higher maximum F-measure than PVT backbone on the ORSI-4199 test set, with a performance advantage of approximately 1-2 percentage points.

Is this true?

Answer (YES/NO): NO